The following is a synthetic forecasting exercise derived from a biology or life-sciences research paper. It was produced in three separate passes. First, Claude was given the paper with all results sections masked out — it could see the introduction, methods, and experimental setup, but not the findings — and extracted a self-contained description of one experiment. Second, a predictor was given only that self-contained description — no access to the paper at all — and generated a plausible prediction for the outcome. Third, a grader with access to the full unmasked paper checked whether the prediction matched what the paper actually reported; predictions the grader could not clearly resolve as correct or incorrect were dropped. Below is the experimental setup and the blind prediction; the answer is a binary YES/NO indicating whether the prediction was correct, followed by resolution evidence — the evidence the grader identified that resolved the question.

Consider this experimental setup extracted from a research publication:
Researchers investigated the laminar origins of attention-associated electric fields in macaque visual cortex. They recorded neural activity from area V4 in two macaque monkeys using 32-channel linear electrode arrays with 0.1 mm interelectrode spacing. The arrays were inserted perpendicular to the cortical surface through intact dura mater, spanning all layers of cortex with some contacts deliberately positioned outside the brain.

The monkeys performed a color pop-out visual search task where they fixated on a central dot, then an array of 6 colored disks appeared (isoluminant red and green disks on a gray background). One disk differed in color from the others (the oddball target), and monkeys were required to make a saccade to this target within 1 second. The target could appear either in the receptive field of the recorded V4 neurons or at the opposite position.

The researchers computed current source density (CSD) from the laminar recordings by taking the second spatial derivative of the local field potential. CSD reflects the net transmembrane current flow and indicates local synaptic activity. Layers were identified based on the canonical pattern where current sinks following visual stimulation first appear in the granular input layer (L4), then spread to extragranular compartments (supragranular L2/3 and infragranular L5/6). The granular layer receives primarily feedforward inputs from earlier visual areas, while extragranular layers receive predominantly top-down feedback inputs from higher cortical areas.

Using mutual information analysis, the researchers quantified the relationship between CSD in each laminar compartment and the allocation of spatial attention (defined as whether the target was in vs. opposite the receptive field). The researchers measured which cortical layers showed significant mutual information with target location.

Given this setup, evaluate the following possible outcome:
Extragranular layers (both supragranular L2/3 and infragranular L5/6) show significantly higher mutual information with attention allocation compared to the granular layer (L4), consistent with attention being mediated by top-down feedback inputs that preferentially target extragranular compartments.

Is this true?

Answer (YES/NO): YES